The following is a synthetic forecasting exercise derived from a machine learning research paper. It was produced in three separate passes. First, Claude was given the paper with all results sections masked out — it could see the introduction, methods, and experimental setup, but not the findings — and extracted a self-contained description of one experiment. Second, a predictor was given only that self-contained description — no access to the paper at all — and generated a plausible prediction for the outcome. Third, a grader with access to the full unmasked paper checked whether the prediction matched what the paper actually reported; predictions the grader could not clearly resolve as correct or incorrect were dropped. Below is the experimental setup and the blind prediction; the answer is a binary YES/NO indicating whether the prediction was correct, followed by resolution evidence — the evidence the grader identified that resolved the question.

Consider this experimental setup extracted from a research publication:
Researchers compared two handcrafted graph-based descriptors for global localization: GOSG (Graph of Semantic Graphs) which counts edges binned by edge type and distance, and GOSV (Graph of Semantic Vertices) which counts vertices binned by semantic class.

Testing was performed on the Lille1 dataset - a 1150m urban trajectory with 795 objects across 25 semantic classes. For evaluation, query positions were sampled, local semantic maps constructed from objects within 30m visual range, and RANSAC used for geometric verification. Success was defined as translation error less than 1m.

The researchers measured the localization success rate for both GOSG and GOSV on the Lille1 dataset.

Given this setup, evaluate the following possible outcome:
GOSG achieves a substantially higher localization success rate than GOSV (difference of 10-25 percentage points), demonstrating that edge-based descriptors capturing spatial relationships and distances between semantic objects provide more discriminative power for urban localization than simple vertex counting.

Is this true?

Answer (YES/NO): NO